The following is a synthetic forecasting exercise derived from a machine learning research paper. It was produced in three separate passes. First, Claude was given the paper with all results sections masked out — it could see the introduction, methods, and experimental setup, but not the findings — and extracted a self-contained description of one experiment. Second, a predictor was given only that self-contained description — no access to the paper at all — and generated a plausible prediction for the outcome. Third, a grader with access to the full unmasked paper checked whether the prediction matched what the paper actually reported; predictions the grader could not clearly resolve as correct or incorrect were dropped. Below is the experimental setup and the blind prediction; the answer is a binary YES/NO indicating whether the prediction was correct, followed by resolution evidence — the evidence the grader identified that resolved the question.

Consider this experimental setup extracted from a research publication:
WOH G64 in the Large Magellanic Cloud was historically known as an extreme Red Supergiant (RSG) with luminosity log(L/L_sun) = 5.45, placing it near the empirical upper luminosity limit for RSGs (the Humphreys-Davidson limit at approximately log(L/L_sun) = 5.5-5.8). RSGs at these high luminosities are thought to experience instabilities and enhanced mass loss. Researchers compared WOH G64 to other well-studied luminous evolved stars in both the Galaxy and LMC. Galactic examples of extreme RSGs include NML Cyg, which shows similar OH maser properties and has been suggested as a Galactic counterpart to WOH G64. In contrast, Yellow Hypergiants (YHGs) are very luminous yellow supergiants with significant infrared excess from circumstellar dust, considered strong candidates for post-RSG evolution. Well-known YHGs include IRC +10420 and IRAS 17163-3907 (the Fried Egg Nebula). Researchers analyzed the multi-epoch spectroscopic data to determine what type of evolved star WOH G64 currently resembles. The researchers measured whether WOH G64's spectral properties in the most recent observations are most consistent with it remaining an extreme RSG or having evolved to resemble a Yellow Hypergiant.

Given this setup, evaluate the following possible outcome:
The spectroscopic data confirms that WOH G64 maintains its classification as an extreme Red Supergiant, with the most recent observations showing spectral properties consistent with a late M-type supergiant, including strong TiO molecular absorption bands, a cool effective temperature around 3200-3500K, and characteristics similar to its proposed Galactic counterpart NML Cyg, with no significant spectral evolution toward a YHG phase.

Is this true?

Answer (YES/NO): NO